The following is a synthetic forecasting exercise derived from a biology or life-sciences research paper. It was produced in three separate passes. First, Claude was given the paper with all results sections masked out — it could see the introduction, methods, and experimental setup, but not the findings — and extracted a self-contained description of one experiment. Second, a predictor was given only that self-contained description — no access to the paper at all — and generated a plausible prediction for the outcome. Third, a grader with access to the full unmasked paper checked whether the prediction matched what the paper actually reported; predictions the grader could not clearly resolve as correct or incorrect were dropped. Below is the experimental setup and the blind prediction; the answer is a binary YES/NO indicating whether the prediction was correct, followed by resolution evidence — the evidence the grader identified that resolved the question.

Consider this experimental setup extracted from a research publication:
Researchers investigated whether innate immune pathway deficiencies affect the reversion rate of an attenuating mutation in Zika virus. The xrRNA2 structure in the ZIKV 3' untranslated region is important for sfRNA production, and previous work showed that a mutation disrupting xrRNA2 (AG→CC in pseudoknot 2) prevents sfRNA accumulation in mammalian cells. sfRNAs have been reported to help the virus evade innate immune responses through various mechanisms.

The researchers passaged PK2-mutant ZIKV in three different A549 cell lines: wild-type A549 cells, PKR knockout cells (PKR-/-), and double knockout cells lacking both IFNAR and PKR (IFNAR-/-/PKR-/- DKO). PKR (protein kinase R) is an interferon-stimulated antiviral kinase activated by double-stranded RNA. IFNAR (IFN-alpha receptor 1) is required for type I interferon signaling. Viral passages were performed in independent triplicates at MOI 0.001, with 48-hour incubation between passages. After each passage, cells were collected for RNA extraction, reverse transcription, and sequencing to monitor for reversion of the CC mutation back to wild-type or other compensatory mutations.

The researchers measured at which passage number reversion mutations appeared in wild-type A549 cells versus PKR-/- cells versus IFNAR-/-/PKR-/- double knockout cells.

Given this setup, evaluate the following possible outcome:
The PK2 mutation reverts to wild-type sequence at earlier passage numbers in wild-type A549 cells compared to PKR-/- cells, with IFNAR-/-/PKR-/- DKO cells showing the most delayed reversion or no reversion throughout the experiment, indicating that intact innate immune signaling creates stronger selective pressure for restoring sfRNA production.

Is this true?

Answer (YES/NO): NO